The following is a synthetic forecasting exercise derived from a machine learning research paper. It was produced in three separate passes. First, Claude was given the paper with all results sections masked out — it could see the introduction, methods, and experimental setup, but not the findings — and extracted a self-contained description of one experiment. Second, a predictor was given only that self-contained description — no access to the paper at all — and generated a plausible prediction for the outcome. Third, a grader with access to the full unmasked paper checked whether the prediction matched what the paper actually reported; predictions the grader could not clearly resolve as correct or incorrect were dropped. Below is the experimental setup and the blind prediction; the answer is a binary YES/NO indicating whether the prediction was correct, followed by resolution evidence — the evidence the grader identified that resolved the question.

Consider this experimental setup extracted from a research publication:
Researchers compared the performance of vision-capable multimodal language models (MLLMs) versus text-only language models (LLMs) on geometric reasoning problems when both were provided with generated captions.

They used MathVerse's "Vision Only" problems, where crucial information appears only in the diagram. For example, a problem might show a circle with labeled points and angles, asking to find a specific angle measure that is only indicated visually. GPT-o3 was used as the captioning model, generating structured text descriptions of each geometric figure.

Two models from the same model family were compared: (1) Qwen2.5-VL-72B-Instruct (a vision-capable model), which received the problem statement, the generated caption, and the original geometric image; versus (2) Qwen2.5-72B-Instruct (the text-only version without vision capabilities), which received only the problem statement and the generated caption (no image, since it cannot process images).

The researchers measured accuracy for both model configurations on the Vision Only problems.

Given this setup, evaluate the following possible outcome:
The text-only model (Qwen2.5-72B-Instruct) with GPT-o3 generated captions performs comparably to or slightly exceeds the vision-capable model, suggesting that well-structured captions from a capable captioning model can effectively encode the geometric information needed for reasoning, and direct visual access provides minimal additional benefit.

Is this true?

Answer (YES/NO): YES